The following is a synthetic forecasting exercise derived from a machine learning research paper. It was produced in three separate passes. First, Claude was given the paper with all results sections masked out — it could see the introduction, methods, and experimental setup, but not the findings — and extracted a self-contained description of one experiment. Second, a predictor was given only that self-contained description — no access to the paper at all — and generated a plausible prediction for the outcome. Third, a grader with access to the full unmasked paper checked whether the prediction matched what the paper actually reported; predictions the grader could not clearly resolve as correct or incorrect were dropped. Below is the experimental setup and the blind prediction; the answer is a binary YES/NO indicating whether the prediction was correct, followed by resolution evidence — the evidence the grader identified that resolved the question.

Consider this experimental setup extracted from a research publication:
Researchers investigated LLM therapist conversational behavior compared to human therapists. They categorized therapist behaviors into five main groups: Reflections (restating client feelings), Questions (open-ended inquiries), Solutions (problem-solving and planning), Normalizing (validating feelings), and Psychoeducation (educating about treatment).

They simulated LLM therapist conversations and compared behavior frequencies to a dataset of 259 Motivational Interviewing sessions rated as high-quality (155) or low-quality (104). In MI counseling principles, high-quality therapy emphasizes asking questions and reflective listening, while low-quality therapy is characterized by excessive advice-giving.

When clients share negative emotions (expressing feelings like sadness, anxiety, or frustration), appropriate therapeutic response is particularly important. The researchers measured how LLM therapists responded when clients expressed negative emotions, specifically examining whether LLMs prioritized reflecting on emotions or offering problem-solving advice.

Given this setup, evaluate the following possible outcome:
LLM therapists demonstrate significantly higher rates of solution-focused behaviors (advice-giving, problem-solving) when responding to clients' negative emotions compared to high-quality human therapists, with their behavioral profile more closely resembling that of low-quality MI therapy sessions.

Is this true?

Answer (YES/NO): NO